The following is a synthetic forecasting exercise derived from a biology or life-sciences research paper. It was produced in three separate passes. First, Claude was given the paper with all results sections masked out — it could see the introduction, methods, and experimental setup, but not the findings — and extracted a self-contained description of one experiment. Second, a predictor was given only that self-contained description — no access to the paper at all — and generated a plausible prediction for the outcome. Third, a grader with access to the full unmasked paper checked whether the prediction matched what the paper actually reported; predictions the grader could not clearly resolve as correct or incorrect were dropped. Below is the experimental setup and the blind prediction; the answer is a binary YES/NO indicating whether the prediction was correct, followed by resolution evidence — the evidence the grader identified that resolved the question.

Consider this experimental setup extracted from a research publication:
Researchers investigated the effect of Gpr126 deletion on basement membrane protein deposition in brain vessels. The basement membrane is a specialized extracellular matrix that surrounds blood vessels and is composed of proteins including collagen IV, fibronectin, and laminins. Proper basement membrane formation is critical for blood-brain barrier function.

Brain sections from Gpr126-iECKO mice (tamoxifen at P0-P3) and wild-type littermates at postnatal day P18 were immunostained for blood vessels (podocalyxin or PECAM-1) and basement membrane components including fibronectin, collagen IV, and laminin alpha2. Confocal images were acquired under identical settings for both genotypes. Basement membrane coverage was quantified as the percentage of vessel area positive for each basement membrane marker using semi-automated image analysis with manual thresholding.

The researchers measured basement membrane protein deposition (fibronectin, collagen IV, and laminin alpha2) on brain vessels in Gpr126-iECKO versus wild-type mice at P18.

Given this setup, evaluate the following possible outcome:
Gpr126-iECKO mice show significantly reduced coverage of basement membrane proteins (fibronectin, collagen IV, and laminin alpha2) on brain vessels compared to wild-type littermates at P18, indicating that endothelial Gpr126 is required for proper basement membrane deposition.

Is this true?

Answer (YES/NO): YES